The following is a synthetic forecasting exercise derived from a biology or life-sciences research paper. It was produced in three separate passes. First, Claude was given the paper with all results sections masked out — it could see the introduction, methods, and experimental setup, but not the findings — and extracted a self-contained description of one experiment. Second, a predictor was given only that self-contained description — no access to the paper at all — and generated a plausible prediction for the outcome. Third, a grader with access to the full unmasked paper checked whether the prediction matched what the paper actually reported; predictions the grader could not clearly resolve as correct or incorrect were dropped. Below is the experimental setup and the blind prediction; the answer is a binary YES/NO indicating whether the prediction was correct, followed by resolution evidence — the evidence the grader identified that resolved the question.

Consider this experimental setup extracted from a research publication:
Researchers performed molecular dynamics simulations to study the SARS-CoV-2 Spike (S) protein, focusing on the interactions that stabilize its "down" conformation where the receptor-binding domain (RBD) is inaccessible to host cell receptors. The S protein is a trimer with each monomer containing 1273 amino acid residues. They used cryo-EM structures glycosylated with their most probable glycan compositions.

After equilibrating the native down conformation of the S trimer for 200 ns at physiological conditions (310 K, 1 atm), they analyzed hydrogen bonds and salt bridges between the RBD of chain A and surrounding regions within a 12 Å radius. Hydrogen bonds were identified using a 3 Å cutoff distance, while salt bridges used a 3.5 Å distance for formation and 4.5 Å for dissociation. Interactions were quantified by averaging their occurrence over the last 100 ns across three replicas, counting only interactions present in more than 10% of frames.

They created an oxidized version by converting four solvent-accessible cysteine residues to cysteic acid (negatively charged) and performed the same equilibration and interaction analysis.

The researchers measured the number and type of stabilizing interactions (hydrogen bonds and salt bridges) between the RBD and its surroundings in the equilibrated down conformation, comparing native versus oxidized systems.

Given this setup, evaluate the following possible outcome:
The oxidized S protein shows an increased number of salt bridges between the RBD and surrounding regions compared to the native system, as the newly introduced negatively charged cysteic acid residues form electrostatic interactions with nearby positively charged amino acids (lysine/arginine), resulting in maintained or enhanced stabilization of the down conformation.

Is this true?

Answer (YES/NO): YES